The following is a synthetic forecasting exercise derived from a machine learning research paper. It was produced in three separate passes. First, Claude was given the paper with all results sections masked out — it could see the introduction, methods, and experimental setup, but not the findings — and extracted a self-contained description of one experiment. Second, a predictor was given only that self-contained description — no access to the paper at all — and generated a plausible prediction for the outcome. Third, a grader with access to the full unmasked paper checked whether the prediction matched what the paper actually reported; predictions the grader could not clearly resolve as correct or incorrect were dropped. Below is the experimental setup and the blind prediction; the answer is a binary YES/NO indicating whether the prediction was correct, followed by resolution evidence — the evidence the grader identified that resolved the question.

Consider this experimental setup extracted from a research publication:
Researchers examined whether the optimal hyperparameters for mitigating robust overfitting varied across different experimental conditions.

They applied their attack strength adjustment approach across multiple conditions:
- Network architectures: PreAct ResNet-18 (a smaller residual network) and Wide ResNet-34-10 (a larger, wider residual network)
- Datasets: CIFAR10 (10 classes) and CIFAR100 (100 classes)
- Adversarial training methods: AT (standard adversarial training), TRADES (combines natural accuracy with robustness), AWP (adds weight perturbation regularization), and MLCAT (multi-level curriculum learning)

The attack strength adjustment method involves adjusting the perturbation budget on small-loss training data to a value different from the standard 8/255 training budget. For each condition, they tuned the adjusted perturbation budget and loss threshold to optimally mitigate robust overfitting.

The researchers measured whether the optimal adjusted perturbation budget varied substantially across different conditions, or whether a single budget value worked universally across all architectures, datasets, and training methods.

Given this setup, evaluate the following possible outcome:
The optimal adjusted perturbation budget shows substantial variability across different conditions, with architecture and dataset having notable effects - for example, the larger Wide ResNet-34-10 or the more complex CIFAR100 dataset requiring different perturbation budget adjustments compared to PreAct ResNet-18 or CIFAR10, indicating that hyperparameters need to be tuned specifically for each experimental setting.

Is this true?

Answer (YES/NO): YES